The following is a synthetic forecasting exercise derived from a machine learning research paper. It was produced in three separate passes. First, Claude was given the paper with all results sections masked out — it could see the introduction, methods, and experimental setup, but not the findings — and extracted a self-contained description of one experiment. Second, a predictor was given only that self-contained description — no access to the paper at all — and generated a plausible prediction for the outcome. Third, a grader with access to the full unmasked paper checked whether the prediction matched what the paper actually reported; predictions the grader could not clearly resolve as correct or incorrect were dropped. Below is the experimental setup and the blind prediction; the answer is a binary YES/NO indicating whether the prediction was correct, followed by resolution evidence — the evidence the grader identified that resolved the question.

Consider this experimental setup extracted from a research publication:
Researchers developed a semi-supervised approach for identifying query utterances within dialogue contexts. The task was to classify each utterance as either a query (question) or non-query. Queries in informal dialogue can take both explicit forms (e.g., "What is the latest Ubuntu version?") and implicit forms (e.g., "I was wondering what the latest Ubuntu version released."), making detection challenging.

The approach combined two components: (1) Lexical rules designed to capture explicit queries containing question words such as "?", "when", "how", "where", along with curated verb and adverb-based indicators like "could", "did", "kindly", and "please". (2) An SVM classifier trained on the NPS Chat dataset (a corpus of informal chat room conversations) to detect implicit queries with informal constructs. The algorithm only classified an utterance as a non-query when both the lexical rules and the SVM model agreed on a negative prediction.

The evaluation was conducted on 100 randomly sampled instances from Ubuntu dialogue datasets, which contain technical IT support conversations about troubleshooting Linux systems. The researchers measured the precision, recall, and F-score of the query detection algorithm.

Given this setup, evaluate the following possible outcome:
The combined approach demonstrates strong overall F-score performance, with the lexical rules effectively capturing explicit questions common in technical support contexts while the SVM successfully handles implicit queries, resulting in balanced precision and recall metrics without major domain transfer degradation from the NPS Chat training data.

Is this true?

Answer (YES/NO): YES